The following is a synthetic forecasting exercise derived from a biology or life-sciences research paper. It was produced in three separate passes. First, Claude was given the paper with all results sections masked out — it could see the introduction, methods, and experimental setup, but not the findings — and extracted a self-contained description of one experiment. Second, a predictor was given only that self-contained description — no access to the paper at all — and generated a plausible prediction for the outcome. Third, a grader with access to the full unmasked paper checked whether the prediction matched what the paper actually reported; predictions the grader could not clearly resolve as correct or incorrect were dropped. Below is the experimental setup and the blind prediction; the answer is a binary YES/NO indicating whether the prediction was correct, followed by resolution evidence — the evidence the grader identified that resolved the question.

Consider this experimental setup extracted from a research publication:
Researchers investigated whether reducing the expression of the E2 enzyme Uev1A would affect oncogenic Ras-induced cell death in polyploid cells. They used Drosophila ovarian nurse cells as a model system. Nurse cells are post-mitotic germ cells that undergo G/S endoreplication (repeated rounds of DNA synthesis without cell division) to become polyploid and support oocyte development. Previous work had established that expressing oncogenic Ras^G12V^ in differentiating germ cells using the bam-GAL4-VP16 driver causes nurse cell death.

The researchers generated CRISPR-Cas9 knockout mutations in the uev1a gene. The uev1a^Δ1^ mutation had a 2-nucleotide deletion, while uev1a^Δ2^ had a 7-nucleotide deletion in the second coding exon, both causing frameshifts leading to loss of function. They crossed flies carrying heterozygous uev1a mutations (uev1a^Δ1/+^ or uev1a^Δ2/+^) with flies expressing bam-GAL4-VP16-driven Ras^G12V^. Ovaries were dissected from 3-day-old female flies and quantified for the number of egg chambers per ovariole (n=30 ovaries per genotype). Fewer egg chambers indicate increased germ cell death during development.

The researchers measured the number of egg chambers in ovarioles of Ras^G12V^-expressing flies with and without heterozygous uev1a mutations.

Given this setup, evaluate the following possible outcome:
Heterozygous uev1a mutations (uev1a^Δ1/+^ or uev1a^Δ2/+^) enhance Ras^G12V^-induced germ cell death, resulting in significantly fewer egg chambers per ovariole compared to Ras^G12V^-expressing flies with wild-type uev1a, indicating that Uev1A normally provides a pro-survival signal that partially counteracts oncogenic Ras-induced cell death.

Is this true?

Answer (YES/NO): YES